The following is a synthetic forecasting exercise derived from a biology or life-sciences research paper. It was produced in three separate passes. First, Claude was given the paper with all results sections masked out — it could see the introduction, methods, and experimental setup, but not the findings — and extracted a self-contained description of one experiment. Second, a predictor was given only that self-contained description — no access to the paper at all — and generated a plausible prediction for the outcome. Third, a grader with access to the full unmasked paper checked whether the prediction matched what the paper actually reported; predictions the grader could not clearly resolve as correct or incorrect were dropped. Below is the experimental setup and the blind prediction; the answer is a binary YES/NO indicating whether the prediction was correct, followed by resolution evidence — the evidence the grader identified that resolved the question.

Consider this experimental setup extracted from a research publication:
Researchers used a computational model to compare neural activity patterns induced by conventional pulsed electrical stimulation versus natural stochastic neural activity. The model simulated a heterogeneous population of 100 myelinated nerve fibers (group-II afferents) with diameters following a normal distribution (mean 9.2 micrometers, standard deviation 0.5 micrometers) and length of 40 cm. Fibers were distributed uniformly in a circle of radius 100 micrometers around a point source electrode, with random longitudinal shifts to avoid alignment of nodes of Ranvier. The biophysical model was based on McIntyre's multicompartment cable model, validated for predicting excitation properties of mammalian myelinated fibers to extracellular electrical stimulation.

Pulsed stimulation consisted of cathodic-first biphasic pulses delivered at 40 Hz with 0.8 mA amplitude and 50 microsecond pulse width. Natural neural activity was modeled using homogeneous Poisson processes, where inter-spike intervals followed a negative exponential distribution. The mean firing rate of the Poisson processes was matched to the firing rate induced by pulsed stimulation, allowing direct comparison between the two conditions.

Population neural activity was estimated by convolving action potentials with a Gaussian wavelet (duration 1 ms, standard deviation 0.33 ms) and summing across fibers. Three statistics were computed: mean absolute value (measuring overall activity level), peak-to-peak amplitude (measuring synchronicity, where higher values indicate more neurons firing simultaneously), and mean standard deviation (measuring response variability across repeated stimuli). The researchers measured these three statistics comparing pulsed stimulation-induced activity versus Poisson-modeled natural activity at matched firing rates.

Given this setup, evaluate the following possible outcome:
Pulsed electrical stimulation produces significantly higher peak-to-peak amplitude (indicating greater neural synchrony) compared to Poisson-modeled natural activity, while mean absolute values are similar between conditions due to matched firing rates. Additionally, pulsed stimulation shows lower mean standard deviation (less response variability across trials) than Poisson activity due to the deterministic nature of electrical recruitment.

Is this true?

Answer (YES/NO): YES